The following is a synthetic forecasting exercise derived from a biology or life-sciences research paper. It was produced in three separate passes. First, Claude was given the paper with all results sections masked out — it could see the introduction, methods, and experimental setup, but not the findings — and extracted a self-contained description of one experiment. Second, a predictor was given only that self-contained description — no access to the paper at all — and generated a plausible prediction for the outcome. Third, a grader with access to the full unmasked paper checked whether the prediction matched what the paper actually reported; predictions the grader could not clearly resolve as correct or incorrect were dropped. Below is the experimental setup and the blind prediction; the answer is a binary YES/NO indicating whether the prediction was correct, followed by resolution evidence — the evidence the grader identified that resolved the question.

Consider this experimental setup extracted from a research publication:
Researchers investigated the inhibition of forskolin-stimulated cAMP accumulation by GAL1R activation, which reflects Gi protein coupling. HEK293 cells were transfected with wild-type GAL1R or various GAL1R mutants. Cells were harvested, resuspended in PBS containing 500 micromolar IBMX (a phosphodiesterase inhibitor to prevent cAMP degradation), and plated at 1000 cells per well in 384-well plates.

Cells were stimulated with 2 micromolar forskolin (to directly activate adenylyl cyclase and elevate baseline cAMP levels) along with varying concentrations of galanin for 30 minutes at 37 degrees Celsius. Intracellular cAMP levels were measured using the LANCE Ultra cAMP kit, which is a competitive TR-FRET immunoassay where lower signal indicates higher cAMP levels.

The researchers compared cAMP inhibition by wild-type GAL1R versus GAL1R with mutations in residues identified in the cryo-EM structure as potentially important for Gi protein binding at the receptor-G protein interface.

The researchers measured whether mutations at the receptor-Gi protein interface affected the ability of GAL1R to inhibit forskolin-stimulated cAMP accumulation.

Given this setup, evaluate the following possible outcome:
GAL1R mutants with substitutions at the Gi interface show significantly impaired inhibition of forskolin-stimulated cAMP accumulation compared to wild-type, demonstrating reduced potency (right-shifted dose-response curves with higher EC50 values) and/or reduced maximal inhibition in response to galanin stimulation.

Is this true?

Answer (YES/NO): NO